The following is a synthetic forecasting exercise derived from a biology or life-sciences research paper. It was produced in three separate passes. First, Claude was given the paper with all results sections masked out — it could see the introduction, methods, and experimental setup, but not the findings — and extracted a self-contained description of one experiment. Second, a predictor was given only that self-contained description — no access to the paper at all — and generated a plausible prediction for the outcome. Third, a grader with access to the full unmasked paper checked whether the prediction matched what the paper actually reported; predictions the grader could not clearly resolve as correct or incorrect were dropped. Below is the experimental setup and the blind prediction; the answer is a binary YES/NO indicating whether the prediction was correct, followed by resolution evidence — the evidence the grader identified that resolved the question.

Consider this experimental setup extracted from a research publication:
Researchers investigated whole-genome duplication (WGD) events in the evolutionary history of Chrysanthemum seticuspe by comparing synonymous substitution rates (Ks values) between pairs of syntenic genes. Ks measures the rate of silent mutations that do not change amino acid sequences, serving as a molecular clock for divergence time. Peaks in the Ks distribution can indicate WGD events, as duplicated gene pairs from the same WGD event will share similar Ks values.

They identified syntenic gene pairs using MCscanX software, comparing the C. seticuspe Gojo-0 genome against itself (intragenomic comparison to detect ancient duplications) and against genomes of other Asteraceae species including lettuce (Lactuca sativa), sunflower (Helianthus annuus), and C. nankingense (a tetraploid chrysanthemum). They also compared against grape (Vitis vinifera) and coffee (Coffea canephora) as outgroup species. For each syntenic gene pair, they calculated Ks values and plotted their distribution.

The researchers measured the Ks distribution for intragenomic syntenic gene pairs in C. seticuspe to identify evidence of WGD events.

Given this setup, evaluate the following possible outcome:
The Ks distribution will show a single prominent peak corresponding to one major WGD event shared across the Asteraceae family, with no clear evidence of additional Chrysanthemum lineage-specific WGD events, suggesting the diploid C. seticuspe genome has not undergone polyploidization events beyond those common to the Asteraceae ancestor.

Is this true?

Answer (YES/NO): NO